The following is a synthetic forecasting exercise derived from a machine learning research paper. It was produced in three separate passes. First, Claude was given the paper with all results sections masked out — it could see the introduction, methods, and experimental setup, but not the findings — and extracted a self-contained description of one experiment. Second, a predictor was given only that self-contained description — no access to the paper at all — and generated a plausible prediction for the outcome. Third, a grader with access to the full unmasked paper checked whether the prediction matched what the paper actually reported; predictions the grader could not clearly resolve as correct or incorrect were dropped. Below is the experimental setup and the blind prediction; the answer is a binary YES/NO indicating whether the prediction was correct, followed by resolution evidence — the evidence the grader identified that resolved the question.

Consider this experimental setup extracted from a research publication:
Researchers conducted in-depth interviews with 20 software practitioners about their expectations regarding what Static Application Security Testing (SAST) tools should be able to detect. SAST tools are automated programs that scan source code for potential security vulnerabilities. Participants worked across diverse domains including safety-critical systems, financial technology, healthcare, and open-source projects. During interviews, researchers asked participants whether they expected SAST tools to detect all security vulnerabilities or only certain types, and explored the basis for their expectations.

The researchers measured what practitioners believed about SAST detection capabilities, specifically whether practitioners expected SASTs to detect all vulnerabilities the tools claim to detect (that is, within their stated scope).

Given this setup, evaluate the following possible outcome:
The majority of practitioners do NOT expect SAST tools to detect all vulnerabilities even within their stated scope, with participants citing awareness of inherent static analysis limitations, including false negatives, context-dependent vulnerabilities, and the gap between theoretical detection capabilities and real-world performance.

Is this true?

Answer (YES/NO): NO